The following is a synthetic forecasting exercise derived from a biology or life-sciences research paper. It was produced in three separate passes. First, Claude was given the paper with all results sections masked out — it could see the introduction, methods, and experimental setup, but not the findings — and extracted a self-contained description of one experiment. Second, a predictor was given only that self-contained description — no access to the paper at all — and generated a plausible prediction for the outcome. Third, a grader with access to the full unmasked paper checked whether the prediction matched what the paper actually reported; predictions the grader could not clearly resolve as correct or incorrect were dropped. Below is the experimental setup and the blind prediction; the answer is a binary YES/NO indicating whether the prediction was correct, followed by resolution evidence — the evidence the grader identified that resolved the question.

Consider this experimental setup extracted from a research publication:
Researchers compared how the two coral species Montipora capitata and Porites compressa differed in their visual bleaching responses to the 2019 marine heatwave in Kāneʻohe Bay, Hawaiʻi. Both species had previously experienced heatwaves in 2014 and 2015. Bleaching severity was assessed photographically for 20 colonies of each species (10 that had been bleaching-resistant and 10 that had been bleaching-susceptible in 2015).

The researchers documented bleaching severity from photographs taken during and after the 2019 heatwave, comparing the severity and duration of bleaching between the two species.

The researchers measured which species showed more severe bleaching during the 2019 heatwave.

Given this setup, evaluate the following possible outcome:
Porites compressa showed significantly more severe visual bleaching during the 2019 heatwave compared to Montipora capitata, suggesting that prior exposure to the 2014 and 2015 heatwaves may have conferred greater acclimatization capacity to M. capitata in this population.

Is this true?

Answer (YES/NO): NO